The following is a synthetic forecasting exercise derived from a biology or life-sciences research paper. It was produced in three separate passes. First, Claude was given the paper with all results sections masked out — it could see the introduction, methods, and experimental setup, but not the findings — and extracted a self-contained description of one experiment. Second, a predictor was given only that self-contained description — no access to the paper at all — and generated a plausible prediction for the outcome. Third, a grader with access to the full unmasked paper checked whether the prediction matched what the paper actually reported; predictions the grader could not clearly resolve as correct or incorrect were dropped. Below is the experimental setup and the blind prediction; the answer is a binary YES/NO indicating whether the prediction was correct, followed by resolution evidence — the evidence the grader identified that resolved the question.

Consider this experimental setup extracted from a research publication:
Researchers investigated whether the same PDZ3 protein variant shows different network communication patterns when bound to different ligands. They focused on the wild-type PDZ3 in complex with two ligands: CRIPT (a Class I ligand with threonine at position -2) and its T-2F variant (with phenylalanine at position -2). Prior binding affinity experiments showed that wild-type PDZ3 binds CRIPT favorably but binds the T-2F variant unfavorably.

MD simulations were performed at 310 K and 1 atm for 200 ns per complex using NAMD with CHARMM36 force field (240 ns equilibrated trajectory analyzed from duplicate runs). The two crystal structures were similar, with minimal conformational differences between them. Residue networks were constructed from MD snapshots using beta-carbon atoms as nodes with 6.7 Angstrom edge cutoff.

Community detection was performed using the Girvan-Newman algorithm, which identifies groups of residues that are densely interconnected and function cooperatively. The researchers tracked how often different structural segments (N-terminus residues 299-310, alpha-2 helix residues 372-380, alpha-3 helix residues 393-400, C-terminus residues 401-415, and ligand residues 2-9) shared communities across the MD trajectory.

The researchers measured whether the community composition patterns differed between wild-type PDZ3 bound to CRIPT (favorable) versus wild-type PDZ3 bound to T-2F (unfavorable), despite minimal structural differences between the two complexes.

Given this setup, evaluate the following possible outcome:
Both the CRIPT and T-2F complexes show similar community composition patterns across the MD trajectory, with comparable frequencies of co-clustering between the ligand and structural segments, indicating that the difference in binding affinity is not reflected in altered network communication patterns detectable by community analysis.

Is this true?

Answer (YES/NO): NO